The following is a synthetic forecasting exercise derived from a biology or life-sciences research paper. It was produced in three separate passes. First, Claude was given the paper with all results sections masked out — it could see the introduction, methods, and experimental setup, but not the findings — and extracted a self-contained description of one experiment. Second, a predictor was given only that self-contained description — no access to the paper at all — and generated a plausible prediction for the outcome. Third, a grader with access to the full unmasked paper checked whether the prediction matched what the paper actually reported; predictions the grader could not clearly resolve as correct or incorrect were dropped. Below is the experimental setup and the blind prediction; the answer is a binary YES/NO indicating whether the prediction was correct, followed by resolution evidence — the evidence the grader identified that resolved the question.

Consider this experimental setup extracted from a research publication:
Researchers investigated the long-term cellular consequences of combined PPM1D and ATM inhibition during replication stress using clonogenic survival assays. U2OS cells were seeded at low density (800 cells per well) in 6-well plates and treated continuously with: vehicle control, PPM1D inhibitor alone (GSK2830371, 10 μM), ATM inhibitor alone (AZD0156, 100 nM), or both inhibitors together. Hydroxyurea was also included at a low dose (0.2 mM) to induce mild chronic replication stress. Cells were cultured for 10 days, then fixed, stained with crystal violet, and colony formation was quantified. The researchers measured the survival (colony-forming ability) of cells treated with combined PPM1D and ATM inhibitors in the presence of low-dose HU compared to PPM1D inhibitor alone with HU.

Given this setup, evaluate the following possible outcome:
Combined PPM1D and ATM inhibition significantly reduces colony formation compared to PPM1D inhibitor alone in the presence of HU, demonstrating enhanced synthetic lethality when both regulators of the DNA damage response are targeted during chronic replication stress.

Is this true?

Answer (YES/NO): NO